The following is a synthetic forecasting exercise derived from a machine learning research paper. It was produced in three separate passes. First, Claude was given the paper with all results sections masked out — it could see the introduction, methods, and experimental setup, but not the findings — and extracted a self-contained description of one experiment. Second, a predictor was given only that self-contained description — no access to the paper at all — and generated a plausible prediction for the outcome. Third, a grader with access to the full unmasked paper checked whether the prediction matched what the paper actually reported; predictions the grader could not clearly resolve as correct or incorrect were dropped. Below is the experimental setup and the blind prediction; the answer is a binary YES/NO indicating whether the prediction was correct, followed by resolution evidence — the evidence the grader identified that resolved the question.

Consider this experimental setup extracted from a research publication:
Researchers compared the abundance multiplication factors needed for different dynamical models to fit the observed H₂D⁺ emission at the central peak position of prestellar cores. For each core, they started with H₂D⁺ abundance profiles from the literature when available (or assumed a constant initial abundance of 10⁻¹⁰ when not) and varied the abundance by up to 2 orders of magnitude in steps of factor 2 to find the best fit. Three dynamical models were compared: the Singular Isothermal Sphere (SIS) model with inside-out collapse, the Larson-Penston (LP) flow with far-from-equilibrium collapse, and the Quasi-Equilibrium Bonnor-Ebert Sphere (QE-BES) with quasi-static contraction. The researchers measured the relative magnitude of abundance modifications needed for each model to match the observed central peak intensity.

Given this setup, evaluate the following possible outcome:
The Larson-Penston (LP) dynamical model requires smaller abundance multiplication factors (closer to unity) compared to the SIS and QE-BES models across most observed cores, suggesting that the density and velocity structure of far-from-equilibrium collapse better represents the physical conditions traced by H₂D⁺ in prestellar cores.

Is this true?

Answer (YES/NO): NO